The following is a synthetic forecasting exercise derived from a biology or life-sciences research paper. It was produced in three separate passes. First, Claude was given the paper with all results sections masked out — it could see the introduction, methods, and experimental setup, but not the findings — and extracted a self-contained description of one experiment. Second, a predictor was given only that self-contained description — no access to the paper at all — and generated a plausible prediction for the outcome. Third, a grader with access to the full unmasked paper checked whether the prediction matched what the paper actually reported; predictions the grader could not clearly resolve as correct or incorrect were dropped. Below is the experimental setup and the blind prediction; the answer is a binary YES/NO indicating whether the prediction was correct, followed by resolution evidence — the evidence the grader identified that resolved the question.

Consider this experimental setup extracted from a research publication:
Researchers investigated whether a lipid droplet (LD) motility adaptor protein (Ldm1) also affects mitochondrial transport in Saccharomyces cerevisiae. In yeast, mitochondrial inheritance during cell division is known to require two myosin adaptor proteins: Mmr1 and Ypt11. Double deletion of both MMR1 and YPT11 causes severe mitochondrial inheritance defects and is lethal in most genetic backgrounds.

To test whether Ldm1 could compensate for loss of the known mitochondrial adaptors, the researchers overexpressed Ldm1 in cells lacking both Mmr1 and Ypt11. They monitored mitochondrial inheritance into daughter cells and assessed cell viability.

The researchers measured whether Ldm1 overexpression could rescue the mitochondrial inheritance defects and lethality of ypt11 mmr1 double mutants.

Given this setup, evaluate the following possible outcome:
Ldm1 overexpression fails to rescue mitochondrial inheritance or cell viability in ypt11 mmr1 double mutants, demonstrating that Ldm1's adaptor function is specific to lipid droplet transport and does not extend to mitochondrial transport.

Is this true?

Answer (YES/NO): NO